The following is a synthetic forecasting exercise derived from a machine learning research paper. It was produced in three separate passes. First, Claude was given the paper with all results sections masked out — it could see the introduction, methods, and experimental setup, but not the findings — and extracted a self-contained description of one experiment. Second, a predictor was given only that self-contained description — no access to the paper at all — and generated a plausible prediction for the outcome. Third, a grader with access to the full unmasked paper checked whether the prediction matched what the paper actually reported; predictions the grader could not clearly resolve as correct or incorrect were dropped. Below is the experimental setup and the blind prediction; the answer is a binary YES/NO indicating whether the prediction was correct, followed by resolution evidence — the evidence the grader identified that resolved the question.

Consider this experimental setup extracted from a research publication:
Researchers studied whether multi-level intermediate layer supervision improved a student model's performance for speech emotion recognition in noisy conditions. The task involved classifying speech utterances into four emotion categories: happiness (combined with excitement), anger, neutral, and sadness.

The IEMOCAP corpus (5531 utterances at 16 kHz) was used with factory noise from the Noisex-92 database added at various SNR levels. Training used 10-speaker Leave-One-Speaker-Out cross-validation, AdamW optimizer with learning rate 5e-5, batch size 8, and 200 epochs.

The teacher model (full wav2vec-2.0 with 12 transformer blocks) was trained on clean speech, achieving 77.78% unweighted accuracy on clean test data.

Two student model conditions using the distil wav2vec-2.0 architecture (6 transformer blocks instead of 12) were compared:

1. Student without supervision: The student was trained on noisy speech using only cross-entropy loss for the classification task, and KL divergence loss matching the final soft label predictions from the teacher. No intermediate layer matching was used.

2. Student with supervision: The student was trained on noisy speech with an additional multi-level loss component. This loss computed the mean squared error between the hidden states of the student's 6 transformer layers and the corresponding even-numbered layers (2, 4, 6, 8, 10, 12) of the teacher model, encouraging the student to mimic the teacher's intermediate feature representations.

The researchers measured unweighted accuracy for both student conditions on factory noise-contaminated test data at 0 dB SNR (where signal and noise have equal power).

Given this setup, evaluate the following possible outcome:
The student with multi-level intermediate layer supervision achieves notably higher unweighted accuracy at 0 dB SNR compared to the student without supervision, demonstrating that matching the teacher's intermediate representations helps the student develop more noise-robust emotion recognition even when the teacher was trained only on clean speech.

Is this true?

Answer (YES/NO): YES